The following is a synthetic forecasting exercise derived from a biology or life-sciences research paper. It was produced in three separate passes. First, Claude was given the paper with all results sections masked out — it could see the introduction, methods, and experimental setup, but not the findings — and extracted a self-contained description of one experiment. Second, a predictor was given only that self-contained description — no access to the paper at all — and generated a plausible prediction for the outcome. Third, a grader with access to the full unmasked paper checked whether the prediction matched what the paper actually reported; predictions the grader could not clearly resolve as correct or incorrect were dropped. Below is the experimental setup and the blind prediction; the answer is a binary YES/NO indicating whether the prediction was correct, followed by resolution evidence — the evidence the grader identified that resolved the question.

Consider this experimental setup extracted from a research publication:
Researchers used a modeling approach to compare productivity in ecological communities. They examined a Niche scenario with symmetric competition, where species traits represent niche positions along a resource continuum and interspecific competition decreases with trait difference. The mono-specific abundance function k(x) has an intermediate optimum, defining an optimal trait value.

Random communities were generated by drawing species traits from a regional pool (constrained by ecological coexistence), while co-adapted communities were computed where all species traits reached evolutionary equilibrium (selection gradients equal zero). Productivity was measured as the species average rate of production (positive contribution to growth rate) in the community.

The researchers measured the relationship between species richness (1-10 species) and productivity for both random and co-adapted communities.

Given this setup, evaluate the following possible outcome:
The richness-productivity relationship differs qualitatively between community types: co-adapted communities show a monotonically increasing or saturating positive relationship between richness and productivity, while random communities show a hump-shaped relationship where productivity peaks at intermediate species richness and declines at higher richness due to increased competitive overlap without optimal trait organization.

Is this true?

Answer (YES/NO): NO